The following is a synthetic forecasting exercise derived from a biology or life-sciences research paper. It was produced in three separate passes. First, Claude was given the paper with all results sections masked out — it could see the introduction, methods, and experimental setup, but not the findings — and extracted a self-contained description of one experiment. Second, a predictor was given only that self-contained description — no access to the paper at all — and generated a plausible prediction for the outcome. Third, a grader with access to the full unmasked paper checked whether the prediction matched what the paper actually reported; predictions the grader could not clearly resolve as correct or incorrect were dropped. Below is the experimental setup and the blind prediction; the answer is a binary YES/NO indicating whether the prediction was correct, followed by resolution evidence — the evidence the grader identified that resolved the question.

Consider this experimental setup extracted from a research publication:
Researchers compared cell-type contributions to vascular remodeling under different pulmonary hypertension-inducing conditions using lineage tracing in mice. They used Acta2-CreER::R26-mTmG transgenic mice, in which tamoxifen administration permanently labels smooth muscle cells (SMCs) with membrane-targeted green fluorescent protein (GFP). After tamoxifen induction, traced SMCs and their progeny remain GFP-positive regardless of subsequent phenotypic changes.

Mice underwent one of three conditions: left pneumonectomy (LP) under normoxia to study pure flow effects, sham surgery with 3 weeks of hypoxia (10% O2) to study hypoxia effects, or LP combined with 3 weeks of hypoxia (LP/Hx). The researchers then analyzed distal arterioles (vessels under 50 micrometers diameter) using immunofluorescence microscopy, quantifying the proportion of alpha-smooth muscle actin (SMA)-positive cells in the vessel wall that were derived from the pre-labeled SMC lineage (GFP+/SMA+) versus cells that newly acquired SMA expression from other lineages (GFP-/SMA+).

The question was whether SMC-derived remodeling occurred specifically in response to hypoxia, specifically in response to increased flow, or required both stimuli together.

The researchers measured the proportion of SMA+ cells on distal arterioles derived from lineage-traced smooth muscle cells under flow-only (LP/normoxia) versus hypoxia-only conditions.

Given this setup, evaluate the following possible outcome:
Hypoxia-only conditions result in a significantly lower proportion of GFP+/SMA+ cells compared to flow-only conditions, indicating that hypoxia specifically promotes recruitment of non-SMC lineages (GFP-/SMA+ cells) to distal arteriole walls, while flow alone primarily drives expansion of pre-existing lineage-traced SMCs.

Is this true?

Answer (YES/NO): NO